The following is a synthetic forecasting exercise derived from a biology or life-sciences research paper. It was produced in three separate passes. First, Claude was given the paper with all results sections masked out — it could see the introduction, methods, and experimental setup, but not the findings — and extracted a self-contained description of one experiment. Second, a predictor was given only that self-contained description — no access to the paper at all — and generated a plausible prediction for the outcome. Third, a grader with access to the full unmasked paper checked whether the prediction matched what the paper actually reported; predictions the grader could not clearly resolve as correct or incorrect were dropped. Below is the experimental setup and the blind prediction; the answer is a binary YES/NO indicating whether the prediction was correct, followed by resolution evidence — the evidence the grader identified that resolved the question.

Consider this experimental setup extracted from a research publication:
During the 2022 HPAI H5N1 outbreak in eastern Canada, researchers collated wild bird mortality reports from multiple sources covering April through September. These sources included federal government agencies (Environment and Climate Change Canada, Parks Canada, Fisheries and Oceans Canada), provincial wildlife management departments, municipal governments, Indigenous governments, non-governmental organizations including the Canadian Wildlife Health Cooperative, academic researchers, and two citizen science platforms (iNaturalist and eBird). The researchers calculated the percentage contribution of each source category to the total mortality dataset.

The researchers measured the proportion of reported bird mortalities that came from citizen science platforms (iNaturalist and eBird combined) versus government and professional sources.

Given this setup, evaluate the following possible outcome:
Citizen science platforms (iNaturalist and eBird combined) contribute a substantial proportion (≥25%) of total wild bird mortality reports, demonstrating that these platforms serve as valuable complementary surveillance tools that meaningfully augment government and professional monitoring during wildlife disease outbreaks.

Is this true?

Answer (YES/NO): NO